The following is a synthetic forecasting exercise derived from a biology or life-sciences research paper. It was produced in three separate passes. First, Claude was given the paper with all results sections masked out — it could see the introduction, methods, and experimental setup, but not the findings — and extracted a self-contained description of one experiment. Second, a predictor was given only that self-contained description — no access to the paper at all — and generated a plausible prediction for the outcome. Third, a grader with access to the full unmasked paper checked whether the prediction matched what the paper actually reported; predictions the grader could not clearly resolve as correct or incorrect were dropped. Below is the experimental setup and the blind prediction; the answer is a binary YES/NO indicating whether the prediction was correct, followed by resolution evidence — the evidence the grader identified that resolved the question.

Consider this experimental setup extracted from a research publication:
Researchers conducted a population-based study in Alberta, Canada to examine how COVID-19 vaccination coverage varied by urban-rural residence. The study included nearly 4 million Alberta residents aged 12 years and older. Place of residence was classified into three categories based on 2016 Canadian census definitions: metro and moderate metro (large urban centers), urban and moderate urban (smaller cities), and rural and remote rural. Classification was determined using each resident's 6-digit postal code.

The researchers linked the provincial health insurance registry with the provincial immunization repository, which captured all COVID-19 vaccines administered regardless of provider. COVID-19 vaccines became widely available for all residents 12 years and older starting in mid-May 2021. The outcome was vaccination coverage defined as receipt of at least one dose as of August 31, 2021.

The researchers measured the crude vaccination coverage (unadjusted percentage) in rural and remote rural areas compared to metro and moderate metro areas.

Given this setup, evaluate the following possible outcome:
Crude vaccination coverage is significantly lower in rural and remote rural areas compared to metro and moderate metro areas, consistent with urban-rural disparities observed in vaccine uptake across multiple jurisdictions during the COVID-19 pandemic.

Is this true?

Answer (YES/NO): YES